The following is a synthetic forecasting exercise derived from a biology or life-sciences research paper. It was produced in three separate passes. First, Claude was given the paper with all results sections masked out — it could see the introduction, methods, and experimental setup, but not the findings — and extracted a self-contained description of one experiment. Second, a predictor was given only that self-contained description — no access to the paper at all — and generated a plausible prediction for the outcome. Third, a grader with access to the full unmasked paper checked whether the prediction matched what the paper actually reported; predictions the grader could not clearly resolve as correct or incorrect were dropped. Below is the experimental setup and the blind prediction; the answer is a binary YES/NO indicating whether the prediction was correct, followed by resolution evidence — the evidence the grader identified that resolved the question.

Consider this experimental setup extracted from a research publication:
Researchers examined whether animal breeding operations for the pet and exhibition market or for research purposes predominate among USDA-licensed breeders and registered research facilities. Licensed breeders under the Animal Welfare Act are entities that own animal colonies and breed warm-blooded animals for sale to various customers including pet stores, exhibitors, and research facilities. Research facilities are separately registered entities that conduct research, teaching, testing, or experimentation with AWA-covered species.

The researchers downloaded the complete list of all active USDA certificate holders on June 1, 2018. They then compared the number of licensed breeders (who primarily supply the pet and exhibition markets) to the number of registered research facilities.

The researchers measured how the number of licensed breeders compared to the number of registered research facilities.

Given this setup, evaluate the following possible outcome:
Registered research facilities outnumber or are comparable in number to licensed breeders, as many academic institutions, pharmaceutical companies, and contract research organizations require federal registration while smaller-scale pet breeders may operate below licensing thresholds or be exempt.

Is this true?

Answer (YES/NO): NO